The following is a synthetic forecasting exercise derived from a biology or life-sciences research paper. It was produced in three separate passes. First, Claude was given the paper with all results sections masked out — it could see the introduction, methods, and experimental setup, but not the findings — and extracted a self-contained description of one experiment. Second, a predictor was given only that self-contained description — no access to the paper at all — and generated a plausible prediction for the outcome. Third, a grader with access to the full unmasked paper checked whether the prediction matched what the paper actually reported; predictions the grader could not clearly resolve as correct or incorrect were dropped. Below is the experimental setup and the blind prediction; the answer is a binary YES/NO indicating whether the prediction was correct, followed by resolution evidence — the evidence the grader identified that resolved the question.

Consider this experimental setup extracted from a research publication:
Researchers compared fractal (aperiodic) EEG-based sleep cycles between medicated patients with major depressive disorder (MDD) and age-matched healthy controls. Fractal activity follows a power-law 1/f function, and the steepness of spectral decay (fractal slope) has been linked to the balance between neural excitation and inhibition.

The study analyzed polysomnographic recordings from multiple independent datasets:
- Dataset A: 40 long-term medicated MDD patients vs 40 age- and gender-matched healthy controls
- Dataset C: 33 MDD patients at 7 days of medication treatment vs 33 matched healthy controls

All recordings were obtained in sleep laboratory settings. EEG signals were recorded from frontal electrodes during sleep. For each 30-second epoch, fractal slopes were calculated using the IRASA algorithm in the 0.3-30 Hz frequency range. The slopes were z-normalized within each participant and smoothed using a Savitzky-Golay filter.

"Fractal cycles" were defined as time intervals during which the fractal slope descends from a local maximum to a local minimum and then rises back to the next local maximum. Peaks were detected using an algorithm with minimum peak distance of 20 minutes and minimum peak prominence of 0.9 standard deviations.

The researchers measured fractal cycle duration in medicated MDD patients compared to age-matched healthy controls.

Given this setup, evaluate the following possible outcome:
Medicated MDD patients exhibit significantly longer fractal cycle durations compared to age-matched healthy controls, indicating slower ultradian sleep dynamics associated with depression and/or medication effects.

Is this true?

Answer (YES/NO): YES